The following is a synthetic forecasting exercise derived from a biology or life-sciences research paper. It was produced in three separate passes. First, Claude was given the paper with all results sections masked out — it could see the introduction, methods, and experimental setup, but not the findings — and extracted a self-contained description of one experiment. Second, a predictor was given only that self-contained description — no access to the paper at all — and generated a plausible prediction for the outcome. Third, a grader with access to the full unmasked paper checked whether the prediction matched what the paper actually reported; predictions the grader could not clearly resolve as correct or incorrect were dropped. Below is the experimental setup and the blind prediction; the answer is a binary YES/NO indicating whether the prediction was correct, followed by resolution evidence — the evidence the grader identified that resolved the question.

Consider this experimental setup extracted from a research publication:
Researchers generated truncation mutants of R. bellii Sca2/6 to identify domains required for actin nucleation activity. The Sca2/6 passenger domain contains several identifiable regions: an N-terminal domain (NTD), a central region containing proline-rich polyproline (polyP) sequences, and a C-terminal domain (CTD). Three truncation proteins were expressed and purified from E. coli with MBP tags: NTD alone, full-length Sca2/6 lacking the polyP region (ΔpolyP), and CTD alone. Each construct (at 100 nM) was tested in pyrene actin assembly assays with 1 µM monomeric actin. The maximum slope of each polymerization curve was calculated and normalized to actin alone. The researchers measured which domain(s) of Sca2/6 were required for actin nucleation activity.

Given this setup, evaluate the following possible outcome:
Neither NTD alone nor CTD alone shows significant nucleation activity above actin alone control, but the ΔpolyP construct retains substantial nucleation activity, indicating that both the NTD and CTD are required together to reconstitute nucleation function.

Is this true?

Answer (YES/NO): YES